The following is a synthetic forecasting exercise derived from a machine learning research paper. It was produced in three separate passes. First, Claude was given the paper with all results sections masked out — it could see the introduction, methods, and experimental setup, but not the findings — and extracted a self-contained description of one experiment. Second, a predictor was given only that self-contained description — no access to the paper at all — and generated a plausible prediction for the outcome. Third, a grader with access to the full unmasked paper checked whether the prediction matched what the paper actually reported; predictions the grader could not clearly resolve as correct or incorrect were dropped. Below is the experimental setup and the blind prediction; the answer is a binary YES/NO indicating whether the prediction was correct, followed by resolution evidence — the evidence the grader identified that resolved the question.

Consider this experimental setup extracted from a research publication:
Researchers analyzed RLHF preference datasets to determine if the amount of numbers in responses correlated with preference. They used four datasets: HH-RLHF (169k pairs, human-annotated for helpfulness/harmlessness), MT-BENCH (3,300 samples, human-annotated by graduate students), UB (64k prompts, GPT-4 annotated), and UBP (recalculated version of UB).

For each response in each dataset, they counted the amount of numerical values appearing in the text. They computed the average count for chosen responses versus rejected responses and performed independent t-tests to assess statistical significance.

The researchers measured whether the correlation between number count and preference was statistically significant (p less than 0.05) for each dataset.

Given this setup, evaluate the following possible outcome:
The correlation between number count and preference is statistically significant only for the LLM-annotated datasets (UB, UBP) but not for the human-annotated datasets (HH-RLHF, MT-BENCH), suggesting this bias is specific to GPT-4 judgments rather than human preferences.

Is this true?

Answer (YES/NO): NO